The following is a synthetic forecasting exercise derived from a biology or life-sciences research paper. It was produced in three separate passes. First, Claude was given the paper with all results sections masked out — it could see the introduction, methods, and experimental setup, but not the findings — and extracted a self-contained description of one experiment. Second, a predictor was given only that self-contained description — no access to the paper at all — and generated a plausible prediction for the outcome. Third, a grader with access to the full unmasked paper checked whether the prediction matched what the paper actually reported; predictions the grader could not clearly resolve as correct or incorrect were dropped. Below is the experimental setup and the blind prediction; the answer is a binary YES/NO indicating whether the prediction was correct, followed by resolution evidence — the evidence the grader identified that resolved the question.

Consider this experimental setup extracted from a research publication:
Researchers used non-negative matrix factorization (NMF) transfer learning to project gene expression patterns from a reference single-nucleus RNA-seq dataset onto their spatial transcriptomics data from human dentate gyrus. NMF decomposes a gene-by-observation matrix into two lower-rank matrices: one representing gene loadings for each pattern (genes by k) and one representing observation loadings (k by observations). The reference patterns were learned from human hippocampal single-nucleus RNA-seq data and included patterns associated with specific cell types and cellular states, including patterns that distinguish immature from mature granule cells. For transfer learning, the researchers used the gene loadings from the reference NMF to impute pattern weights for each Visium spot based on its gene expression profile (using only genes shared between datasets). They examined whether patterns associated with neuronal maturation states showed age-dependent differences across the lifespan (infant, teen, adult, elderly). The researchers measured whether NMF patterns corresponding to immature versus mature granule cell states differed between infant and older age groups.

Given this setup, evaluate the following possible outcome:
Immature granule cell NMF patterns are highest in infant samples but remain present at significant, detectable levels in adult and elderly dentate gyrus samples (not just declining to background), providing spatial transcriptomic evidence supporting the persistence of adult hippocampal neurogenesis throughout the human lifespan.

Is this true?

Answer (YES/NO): NO